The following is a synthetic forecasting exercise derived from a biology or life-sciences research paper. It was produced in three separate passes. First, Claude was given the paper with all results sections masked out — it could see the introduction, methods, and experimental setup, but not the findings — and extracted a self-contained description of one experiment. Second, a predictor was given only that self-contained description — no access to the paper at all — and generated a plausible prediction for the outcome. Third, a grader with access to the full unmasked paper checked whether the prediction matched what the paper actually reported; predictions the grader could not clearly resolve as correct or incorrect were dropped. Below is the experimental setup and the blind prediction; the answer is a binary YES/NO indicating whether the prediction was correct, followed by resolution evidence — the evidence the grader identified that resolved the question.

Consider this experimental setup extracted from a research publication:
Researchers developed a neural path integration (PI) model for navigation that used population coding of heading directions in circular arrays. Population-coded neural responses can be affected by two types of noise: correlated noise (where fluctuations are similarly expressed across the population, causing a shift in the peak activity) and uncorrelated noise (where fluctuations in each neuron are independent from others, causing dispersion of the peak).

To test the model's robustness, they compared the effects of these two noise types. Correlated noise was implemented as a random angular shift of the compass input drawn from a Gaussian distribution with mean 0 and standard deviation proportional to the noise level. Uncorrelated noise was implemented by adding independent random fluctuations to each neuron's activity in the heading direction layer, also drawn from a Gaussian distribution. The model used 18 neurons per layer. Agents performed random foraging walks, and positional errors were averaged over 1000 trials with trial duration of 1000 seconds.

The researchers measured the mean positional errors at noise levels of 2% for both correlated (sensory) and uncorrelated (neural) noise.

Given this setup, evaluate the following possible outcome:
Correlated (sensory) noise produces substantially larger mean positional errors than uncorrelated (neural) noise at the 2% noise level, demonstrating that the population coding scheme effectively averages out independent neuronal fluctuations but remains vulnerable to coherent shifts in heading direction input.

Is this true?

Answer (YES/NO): NO